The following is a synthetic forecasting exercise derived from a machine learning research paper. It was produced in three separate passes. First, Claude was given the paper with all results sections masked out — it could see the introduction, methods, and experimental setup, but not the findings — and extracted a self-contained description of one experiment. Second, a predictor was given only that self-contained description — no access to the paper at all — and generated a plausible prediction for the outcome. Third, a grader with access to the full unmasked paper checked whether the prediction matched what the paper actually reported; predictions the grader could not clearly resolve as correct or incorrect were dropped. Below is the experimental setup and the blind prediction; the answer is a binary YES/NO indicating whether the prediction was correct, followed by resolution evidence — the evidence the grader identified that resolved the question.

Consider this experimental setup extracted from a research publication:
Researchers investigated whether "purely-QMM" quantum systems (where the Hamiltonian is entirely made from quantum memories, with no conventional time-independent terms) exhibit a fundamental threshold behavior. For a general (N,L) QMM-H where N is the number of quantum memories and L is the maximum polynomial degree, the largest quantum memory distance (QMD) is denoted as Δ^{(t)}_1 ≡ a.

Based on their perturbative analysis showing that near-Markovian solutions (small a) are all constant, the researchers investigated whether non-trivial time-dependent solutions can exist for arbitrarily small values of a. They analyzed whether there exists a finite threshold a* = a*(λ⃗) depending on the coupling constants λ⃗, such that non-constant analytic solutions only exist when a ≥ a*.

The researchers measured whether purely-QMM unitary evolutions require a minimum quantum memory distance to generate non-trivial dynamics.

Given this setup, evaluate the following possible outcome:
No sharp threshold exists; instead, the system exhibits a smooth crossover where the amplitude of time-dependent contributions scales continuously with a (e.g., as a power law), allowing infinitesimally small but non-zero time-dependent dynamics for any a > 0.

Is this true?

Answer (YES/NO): NO